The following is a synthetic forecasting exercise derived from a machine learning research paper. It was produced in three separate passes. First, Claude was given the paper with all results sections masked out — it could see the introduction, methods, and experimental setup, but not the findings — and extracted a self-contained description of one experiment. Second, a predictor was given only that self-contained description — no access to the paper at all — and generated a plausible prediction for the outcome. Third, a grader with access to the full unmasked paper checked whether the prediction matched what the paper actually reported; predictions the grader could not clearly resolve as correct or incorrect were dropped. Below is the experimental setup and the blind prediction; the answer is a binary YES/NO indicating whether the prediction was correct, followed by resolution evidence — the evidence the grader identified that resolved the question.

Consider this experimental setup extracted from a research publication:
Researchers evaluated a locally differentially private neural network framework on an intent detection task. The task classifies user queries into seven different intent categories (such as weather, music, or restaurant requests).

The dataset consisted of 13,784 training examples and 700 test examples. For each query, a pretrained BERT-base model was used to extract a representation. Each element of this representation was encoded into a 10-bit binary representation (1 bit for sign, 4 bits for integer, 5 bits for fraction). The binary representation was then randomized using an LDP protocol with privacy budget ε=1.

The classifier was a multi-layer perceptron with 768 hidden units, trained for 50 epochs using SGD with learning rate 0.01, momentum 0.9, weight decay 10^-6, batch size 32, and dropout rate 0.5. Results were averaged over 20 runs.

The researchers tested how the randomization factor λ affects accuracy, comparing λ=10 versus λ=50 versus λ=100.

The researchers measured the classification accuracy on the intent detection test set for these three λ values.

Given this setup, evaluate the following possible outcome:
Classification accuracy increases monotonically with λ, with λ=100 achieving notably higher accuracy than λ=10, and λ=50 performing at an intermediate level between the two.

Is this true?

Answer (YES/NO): YES